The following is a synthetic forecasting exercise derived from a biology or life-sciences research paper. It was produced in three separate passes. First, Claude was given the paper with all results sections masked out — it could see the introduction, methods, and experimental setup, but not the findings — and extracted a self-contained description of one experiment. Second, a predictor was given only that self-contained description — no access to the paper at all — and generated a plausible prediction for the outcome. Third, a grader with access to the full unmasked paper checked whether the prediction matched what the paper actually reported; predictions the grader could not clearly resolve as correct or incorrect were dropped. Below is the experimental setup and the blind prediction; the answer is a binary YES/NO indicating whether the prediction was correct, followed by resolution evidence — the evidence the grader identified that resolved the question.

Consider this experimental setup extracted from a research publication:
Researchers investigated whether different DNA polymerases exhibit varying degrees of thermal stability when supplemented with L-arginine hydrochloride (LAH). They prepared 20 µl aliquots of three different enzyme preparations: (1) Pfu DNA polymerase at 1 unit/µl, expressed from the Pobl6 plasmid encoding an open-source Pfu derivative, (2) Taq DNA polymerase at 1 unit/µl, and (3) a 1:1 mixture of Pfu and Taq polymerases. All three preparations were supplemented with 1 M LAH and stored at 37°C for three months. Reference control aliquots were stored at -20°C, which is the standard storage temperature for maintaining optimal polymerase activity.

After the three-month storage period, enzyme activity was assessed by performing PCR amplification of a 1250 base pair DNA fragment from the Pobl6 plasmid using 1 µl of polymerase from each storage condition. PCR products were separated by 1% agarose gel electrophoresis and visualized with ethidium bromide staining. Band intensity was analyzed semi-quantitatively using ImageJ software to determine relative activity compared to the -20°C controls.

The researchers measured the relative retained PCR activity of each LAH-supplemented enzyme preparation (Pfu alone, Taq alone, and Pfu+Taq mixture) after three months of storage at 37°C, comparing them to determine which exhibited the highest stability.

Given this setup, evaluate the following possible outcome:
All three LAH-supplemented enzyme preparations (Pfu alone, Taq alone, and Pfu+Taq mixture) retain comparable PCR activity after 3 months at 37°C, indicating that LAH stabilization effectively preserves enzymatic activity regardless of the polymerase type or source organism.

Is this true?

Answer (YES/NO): NO